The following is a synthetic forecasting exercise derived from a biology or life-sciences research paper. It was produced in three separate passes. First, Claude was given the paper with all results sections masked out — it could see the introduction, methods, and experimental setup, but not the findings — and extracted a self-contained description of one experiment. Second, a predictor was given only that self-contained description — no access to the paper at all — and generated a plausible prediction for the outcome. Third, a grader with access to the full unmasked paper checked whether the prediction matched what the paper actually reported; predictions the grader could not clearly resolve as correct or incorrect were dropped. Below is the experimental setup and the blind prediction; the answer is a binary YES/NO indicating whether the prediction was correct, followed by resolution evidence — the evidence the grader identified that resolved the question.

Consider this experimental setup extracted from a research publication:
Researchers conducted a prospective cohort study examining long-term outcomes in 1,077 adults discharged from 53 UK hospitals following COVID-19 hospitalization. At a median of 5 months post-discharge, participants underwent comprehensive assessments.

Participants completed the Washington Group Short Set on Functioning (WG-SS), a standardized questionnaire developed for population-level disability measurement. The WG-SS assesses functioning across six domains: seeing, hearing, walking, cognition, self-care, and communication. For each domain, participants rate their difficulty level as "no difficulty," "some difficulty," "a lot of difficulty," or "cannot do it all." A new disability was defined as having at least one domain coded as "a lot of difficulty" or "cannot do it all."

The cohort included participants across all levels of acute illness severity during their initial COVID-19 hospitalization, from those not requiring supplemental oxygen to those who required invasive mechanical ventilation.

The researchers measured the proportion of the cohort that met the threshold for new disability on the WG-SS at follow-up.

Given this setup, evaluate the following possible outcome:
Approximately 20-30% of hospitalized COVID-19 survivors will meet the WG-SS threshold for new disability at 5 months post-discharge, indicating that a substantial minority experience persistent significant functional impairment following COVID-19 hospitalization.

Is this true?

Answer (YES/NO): YES